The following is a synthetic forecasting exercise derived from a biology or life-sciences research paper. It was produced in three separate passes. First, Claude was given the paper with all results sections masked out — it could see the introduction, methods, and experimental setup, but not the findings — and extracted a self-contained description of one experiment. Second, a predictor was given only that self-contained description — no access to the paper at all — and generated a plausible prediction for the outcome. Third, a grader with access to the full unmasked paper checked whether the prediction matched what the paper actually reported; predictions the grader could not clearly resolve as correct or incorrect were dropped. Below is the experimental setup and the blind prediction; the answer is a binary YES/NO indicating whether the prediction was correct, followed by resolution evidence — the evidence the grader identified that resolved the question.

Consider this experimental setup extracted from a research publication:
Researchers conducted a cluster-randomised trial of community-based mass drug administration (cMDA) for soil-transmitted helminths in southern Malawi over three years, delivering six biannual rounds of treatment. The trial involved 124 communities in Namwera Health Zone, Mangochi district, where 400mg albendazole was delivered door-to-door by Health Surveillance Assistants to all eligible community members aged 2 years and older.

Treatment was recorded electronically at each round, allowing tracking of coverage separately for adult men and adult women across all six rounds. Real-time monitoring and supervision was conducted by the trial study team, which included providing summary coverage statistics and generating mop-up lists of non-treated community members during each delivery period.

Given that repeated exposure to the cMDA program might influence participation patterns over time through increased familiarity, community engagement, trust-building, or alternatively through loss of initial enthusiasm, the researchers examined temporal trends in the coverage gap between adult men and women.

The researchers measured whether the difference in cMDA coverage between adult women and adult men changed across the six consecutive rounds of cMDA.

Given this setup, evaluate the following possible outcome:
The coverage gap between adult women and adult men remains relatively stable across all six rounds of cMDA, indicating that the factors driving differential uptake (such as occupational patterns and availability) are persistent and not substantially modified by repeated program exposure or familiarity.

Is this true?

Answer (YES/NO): NO